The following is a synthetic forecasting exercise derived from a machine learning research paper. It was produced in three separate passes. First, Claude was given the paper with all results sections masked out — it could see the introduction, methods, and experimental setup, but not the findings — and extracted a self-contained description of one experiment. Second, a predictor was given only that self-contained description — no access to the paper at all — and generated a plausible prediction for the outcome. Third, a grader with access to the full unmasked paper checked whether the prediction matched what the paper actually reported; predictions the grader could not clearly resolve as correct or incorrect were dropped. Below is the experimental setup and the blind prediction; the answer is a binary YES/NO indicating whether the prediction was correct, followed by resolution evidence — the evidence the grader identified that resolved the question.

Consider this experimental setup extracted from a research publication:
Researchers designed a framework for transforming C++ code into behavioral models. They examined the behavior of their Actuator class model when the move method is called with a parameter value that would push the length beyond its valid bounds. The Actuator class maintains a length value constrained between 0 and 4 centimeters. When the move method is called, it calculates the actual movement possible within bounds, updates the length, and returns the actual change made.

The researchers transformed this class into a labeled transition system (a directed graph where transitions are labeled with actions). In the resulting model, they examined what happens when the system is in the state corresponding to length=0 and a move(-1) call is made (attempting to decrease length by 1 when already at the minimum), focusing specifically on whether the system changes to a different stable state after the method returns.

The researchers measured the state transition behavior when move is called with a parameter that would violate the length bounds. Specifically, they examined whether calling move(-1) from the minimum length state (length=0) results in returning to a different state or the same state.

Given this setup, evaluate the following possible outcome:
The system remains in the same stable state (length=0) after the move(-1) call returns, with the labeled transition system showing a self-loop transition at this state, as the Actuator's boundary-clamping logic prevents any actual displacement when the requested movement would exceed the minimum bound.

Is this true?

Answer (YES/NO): NO